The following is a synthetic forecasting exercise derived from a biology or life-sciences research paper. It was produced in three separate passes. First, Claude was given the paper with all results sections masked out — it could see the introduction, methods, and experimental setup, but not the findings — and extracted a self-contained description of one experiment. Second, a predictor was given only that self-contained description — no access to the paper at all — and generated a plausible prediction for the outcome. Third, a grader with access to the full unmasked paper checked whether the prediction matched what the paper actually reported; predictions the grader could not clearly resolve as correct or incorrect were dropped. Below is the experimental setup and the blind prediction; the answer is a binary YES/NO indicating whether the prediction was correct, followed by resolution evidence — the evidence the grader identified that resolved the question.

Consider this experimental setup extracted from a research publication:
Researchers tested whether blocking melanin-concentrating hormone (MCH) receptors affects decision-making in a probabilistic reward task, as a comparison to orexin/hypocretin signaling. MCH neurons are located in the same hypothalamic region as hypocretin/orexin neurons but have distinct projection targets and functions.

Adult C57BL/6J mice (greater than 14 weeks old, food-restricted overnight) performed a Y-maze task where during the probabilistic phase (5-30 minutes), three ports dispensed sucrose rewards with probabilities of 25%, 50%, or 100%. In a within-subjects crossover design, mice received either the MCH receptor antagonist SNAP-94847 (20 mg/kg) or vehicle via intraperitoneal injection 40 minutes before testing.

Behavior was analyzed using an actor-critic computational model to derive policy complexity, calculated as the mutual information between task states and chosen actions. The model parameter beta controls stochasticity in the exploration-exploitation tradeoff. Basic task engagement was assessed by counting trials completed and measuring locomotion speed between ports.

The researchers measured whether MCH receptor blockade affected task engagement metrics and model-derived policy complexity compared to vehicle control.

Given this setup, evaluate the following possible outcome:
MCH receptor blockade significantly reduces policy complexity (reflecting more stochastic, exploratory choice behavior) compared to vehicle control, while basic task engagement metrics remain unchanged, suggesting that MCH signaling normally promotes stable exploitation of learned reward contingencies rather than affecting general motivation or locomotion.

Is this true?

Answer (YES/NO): NO